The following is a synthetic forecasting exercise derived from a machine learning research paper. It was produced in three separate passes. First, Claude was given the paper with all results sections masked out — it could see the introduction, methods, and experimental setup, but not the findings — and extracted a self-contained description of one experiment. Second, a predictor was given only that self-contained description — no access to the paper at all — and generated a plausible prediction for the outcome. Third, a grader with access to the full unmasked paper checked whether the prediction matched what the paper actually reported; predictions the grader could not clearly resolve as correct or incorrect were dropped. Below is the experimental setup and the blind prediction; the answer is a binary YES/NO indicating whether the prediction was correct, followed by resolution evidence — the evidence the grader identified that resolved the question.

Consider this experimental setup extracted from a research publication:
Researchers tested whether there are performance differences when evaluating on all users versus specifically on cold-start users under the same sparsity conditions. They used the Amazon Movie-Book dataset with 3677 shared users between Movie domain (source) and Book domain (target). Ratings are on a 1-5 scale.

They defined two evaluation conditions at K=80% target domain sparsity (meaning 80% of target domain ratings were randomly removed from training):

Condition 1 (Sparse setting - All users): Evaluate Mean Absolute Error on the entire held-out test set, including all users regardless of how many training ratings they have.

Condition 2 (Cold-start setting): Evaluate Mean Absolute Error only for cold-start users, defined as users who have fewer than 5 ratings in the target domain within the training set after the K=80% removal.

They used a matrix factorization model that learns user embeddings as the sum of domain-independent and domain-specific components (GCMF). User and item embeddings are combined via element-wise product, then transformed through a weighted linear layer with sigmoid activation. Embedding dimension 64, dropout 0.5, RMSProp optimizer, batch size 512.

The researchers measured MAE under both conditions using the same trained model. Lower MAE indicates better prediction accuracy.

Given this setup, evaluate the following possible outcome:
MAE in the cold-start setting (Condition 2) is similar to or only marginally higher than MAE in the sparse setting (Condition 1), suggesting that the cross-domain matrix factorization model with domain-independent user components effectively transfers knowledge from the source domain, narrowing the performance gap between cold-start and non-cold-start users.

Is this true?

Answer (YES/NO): NO